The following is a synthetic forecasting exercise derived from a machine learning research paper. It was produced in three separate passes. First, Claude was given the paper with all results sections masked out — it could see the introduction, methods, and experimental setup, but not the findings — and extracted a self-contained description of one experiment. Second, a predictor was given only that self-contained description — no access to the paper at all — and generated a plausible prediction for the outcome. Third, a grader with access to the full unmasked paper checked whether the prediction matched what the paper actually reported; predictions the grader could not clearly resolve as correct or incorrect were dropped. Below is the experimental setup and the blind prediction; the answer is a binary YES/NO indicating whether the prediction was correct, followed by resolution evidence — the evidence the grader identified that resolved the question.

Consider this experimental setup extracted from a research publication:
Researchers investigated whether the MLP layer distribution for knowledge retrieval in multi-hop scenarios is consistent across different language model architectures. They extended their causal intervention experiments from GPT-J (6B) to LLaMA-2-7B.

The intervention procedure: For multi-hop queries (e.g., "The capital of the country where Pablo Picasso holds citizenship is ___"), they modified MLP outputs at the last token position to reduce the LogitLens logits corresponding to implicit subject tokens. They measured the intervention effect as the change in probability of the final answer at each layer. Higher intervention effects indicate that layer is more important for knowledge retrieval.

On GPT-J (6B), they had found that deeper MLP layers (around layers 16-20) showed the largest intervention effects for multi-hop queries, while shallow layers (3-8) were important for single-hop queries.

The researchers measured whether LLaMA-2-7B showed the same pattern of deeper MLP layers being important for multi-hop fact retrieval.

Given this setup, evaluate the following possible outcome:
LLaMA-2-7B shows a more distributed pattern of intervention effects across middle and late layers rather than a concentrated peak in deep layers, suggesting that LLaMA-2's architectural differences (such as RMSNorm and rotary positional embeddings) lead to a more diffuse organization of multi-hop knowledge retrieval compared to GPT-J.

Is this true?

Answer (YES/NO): NO